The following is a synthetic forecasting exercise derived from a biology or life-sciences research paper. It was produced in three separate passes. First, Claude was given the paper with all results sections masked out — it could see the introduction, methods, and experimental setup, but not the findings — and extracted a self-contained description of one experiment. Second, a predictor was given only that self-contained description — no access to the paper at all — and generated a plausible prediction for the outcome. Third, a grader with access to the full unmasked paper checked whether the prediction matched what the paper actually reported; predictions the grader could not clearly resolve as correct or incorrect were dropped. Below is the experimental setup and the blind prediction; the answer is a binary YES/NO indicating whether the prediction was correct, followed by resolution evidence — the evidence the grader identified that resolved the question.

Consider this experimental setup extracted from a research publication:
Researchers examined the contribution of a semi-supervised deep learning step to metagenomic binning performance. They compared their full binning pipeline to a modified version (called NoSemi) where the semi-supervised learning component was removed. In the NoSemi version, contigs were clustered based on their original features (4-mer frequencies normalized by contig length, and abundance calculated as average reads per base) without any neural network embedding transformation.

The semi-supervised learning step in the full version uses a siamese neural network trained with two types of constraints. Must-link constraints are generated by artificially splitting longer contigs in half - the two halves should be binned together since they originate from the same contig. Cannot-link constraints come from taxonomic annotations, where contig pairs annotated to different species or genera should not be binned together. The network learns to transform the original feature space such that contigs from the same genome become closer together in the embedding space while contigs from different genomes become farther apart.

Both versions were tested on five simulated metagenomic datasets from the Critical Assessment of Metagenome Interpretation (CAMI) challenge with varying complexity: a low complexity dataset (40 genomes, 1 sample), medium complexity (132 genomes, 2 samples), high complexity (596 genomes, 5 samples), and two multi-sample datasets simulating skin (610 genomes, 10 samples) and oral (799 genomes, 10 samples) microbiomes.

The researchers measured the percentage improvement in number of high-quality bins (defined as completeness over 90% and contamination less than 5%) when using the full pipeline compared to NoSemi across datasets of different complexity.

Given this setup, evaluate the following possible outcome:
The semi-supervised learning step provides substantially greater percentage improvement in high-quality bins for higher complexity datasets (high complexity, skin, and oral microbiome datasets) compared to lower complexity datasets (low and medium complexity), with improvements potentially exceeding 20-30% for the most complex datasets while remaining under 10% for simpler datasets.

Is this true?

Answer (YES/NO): YES